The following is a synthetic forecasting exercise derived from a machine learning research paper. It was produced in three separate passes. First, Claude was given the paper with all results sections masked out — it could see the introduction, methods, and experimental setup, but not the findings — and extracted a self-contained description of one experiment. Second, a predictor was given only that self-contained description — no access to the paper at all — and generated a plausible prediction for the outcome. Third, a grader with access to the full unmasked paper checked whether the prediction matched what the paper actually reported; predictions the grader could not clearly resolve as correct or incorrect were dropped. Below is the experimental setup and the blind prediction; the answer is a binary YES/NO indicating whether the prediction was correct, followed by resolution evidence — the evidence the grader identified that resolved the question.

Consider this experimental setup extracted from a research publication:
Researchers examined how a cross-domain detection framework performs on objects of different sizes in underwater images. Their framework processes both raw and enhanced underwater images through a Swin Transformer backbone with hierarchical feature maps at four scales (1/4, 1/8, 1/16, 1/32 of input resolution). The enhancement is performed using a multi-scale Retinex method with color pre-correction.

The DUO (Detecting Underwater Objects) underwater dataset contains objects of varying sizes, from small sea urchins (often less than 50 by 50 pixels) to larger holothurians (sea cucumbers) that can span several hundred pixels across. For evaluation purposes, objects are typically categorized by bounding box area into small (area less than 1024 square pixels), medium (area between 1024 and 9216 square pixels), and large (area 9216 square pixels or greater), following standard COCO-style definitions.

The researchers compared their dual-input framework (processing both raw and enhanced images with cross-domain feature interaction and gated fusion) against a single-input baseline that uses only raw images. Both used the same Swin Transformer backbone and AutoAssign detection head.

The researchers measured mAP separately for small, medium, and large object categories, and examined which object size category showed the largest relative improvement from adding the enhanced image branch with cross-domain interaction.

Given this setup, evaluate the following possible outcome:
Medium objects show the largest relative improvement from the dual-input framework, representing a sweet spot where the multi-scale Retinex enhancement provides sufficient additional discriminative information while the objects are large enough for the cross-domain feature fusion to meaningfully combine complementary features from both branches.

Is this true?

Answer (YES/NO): NO